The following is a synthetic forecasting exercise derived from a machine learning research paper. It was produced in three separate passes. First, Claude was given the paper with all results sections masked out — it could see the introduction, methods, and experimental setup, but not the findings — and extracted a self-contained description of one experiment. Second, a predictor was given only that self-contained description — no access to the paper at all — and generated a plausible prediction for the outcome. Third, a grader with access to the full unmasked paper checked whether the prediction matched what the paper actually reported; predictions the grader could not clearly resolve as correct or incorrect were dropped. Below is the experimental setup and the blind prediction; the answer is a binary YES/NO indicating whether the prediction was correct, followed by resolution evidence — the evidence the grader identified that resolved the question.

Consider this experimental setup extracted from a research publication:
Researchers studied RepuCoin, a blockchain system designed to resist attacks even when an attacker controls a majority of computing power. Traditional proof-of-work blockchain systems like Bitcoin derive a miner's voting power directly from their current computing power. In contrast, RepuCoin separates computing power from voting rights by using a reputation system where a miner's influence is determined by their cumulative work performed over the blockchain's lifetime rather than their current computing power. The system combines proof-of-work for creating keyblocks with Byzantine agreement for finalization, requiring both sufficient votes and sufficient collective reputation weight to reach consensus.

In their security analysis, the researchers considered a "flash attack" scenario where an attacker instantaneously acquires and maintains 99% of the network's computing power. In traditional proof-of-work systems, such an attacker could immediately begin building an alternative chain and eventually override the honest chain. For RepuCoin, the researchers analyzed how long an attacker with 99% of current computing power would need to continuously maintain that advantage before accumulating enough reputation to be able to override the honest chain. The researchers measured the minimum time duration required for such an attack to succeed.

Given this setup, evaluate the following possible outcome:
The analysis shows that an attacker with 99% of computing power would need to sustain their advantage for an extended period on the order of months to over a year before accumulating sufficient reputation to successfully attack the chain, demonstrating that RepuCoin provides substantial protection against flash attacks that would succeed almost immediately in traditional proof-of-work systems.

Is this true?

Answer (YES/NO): YES